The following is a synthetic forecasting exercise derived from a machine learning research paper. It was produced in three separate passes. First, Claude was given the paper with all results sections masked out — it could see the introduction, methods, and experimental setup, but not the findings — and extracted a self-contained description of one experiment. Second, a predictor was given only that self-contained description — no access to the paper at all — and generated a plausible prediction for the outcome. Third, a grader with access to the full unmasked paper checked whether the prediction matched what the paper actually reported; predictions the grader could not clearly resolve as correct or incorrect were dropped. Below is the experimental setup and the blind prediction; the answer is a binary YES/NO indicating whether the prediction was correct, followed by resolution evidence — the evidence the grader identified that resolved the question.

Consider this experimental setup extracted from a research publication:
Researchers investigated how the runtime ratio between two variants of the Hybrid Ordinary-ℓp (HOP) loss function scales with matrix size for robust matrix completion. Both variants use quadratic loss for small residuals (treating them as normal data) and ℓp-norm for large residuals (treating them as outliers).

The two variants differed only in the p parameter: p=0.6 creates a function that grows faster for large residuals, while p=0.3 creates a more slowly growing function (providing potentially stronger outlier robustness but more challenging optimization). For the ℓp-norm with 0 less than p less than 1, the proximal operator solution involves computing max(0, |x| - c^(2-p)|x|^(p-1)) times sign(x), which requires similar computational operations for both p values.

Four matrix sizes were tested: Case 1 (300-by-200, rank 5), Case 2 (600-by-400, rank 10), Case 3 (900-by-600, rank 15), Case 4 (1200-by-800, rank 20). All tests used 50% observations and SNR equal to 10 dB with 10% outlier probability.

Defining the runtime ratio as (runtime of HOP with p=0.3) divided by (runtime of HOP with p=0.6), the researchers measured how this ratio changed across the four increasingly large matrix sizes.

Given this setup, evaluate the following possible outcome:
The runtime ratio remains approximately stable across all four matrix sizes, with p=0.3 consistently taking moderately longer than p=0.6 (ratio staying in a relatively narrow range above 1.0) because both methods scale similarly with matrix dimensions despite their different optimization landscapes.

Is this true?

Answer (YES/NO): YES